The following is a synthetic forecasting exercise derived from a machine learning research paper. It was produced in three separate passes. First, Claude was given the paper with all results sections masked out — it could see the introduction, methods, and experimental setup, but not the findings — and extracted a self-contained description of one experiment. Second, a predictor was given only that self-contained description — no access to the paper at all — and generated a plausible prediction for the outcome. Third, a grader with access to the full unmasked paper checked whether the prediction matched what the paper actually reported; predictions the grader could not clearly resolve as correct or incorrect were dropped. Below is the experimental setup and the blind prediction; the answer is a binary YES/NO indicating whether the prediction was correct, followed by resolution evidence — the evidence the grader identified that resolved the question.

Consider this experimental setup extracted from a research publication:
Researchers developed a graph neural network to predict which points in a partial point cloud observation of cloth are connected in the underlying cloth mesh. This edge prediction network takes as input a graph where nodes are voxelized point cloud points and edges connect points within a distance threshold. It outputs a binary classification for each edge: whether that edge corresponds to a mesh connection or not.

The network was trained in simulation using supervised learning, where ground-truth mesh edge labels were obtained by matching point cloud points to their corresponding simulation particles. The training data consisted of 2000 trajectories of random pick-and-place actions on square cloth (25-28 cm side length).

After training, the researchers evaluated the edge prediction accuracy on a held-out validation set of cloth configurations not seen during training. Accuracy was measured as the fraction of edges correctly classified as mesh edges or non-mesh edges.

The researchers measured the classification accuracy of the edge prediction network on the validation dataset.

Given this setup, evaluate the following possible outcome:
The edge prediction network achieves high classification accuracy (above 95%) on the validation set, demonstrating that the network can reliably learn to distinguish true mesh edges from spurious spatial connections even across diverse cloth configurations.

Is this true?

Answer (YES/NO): NO